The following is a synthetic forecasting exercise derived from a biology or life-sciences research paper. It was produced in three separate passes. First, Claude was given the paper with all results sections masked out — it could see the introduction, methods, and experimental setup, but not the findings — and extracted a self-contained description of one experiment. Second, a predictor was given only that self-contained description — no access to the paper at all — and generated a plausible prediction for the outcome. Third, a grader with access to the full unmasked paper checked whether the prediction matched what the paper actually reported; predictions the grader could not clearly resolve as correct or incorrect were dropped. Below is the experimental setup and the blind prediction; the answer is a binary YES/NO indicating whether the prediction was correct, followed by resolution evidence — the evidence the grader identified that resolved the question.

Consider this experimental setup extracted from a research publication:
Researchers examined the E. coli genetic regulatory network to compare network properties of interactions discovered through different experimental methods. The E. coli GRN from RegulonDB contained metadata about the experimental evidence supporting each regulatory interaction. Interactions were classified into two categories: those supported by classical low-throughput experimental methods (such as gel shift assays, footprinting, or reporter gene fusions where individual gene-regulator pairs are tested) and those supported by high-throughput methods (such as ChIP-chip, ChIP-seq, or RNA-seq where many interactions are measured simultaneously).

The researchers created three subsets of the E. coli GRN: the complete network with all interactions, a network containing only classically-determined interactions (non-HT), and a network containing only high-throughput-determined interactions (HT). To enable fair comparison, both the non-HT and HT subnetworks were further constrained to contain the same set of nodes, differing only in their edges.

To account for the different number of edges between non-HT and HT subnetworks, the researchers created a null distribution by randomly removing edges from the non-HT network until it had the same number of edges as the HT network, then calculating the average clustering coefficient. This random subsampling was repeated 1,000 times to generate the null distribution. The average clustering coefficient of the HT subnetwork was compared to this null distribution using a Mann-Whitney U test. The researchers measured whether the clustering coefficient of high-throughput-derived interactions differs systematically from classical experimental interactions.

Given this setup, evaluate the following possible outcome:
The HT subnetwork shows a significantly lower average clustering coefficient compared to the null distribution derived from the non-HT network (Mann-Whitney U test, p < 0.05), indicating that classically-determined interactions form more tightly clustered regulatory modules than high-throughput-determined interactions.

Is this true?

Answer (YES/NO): YES